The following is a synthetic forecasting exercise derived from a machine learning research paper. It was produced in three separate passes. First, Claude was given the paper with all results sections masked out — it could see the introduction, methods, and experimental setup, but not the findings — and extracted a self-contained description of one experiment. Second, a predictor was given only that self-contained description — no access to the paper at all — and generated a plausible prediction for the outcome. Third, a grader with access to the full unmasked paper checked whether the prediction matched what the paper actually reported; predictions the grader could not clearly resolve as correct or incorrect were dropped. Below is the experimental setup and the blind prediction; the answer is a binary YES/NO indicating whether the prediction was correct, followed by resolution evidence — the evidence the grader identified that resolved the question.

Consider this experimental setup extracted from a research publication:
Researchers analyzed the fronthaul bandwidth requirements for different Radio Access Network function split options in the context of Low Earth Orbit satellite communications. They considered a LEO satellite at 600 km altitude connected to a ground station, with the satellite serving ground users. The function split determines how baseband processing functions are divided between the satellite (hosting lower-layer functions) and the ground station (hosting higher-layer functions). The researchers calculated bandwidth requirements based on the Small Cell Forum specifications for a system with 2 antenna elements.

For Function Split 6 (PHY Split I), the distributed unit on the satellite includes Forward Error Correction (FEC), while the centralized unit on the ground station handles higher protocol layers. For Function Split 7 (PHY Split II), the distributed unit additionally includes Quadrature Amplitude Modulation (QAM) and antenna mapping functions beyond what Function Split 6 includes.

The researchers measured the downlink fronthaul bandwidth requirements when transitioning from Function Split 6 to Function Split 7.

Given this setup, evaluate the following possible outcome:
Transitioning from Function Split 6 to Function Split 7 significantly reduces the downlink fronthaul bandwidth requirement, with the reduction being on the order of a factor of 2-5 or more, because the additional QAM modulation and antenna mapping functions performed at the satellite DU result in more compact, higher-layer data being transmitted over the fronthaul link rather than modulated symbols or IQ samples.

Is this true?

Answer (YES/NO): NO